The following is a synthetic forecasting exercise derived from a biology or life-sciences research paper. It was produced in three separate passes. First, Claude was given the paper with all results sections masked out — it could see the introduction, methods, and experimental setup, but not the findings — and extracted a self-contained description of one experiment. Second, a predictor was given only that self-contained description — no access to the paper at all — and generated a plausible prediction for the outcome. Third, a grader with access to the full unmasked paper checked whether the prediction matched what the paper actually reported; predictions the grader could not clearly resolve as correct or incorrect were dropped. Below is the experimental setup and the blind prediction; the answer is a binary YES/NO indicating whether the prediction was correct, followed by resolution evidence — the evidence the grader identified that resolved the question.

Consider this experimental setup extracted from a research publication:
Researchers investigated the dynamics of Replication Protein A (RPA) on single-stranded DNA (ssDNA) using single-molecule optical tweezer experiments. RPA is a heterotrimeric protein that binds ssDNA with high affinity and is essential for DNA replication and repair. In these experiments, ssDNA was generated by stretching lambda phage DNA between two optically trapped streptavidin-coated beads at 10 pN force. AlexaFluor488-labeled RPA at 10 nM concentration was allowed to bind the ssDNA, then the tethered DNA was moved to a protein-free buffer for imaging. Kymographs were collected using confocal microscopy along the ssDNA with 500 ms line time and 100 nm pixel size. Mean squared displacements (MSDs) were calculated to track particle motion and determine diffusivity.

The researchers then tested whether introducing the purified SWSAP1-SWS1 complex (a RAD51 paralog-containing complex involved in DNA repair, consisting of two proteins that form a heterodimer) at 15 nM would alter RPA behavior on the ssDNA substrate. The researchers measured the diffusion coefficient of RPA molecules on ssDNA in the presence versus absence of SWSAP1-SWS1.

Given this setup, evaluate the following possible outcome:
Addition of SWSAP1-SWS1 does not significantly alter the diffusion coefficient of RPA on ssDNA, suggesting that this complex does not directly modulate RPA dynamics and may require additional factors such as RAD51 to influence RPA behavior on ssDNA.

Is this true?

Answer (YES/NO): NO